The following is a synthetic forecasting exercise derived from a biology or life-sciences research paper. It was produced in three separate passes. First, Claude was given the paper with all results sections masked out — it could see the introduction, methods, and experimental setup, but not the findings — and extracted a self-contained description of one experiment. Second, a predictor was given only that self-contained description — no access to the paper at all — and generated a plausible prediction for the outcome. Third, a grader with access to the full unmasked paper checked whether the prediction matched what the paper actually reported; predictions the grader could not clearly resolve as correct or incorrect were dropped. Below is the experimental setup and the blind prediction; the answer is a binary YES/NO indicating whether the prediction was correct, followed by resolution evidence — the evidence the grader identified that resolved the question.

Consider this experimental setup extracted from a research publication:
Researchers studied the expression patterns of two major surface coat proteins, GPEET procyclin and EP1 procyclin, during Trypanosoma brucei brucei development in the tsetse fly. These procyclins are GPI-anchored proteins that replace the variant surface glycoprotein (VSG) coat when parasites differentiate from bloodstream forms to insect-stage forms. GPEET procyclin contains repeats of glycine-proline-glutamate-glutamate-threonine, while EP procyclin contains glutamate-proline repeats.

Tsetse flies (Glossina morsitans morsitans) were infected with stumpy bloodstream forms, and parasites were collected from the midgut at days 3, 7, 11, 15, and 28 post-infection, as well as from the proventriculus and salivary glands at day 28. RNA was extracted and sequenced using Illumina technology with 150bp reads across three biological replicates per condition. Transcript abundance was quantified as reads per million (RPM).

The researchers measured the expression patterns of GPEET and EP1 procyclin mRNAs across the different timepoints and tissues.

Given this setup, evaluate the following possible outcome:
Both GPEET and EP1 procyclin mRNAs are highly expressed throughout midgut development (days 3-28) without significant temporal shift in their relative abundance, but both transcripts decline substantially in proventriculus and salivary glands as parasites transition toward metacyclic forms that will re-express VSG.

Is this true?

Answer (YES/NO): NO